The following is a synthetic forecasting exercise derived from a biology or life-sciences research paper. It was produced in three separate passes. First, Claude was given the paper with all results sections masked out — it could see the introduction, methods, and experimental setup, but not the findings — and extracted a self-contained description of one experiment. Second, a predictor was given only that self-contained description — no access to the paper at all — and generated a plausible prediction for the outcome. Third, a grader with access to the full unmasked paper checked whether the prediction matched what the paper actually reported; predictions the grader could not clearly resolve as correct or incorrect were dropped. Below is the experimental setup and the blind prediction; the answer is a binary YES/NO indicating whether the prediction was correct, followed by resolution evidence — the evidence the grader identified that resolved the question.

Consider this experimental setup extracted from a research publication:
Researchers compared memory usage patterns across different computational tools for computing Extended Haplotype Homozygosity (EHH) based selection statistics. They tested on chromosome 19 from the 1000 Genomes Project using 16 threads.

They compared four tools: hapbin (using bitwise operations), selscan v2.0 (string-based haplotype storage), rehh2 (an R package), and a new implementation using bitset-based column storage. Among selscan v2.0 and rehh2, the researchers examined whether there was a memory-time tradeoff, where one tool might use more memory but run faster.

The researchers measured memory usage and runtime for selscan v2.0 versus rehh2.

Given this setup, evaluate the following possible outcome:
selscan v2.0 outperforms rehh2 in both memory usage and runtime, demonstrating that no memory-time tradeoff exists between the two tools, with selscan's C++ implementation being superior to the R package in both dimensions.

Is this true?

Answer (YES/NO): NO